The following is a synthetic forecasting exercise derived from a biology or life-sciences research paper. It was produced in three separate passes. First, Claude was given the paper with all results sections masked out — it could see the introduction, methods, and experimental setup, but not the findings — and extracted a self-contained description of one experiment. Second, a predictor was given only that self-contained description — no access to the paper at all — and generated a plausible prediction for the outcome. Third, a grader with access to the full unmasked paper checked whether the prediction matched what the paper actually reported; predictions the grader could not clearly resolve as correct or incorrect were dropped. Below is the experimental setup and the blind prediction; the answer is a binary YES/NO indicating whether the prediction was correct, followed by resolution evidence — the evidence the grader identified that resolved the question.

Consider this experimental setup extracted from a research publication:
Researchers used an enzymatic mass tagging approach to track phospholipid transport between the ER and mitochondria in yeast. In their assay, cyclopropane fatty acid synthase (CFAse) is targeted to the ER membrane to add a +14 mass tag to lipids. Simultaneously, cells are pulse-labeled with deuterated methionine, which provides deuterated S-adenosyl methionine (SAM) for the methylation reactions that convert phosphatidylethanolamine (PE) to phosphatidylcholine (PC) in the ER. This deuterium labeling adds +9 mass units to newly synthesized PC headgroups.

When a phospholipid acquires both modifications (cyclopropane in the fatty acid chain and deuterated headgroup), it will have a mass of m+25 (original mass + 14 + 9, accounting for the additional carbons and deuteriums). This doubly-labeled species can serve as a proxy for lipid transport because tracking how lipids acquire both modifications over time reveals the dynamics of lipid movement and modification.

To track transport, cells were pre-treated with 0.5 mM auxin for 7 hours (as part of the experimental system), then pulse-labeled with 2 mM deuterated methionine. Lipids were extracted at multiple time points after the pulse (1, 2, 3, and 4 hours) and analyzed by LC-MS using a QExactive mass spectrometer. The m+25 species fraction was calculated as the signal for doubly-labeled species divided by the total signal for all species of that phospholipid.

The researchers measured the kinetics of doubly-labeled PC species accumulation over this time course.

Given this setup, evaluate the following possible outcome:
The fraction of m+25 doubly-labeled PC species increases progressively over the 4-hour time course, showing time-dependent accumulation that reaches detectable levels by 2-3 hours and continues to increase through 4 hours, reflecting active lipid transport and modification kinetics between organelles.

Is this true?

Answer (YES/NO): YES